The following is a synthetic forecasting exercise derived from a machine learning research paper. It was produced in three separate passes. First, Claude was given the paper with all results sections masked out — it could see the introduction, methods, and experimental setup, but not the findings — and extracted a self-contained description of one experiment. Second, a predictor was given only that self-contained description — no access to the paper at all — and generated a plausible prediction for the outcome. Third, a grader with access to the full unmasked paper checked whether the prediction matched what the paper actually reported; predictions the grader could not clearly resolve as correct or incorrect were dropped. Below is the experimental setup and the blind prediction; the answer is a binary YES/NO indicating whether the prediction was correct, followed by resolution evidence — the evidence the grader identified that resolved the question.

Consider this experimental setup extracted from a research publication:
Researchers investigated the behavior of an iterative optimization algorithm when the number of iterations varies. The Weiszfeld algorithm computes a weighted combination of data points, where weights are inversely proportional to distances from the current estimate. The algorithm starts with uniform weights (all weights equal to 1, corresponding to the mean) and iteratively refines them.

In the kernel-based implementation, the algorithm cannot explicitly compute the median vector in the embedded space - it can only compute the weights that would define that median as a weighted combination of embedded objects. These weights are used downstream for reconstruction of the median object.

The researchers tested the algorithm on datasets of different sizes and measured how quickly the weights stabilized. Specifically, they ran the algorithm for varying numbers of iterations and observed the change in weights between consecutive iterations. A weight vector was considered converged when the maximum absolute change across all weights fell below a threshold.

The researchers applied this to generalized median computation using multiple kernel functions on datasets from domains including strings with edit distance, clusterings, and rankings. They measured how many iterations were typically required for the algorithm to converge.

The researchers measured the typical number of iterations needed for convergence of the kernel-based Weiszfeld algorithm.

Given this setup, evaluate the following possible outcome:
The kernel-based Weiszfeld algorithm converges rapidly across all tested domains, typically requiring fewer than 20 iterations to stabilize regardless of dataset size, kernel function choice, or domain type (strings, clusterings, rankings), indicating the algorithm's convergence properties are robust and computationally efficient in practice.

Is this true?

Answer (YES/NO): NO